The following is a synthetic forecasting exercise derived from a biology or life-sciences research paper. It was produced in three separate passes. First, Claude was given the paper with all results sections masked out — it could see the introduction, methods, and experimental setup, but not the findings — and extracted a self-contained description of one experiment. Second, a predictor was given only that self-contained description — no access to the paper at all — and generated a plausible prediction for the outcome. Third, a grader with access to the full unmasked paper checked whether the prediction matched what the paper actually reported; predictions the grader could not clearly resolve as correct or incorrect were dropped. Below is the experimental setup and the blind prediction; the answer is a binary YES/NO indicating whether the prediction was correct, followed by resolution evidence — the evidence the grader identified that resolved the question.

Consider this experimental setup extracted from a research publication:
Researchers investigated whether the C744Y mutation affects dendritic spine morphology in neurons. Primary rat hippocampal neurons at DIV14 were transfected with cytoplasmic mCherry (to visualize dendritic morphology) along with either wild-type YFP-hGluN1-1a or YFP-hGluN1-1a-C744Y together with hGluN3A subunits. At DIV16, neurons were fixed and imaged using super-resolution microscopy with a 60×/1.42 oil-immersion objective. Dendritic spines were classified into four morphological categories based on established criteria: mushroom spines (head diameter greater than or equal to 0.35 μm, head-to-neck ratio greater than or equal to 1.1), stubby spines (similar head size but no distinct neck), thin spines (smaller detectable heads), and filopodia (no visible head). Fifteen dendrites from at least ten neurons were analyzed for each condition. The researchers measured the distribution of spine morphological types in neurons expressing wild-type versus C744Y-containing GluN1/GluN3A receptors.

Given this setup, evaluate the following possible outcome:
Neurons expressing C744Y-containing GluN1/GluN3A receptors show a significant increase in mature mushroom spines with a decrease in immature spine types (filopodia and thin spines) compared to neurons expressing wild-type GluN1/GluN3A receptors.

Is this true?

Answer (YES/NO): NO